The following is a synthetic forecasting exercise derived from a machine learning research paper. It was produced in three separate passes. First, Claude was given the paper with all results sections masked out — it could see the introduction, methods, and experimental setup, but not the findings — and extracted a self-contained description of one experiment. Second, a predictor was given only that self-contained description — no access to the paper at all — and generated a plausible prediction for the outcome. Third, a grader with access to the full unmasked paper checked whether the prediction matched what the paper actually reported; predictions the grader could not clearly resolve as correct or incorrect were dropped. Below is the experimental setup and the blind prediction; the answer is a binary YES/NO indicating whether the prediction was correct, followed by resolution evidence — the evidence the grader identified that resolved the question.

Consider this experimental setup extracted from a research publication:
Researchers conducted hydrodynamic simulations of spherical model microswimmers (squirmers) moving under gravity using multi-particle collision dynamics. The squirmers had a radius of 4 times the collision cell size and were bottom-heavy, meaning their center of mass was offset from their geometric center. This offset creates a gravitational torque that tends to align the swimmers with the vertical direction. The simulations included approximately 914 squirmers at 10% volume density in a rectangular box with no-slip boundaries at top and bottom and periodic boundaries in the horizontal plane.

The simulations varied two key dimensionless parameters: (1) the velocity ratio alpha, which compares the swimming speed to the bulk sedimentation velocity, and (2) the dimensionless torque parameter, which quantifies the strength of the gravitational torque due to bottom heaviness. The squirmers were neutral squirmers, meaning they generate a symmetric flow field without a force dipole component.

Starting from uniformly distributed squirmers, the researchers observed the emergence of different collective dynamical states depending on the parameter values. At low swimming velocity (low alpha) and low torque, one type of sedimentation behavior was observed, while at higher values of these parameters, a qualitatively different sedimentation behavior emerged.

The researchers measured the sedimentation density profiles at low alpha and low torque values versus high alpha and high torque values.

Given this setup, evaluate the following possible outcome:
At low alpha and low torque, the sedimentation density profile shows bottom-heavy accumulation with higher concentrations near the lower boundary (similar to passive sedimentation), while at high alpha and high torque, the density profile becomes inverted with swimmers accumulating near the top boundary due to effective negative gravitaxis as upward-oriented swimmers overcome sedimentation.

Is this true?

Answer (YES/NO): YES